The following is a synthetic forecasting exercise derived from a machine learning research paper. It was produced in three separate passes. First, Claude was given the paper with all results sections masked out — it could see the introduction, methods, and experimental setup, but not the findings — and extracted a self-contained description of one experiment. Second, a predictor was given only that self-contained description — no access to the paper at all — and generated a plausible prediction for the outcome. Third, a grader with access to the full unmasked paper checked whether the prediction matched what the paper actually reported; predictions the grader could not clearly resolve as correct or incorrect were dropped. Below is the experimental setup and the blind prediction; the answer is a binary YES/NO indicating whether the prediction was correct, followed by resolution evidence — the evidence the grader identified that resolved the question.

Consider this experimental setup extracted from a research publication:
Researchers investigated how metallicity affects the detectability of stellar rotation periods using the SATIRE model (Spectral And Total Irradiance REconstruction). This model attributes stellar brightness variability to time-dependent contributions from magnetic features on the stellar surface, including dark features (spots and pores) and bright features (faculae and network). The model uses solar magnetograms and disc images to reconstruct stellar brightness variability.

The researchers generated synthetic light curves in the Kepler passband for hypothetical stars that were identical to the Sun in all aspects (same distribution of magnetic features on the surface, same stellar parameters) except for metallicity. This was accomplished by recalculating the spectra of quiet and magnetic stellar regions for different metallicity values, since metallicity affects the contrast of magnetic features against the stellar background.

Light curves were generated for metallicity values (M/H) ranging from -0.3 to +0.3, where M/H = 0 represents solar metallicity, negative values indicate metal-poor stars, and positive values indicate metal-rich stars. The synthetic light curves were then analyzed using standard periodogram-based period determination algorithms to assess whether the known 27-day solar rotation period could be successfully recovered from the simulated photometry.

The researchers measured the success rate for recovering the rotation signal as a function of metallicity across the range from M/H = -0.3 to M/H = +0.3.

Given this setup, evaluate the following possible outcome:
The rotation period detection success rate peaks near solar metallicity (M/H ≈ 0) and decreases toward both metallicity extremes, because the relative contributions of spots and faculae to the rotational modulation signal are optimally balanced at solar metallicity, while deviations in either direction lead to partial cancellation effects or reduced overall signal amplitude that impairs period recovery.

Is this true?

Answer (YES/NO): NO